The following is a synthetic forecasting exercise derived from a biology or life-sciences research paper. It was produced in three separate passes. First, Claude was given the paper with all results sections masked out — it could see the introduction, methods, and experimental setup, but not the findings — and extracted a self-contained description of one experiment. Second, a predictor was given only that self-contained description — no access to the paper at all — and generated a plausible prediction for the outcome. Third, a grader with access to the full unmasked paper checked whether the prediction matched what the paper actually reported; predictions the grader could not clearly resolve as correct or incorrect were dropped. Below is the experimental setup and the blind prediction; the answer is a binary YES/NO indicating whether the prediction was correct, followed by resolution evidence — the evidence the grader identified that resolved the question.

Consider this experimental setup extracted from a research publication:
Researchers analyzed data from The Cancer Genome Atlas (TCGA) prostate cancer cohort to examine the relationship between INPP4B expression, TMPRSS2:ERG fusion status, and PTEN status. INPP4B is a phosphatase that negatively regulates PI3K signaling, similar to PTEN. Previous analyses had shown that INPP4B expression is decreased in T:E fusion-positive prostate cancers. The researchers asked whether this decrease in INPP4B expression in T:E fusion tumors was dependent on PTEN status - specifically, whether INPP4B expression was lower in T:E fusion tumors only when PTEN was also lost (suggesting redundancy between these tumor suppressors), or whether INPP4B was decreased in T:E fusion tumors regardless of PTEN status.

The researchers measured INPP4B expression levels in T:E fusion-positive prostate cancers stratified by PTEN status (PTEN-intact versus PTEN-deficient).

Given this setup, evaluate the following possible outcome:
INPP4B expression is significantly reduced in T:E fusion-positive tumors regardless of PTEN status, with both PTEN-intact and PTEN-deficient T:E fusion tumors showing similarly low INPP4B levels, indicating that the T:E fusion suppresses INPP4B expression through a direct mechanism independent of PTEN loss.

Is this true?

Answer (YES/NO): NO